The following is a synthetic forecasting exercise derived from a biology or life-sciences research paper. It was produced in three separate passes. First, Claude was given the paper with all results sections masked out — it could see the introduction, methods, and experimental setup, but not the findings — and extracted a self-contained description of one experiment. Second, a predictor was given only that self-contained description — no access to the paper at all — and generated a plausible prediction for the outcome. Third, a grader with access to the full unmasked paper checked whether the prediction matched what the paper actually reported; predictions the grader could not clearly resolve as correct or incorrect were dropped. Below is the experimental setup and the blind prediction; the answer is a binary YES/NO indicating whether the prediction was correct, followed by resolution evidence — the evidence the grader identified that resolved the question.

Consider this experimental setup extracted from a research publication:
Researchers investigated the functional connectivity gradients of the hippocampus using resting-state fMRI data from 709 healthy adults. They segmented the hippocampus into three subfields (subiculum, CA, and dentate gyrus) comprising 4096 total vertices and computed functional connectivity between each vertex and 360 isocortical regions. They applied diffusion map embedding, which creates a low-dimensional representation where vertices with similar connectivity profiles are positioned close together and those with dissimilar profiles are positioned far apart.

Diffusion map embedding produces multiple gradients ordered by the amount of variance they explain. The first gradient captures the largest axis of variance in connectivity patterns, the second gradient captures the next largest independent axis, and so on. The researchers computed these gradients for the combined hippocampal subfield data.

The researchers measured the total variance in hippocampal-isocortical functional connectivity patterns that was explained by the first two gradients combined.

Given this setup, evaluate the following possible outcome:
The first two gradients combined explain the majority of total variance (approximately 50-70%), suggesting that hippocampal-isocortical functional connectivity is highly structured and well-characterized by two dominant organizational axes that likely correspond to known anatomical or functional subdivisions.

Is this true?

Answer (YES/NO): NO